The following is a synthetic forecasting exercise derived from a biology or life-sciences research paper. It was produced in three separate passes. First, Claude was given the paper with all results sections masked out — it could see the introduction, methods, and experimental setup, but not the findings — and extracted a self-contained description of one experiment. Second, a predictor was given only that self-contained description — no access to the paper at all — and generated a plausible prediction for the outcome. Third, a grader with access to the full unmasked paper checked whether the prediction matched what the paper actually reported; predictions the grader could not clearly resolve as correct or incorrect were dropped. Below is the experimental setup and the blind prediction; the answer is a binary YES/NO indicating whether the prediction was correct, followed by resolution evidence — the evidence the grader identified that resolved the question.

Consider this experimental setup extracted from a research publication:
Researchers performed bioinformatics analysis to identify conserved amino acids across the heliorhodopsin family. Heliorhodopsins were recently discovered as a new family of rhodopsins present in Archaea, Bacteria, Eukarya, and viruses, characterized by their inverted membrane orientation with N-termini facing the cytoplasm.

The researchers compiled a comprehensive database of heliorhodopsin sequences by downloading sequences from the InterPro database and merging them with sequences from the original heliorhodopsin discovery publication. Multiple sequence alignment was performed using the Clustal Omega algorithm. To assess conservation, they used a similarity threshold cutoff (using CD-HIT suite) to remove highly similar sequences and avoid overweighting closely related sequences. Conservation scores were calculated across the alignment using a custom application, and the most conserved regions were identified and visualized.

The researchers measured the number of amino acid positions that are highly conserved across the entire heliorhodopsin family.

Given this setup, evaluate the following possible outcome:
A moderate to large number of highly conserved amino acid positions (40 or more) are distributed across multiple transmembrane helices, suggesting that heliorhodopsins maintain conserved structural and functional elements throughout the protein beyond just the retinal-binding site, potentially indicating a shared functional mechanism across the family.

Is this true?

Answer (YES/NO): NO